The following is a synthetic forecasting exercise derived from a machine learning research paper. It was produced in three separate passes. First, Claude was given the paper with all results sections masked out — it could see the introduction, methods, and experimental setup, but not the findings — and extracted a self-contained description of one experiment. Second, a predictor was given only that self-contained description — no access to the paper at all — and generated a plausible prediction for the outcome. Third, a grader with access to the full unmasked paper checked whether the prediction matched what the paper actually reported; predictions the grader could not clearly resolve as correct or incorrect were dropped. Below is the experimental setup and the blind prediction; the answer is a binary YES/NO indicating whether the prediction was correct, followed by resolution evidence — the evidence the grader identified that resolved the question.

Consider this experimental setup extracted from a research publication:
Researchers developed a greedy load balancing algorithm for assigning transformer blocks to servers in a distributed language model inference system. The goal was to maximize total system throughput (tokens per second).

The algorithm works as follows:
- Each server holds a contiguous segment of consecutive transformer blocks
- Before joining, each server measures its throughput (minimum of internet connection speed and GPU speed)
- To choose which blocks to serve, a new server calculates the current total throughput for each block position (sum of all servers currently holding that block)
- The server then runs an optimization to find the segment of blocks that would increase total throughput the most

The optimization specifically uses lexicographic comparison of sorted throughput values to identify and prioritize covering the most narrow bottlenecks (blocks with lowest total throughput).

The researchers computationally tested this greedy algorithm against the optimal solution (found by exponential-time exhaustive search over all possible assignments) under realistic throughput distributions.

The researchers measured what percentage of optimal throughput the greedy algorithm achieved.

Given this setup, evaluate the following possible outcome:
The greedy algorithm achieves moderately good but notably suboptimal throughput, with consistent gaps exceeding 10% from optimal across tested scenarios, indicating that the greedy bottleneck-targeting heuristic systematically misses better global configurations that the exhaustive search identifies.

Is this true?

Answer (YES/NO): NO